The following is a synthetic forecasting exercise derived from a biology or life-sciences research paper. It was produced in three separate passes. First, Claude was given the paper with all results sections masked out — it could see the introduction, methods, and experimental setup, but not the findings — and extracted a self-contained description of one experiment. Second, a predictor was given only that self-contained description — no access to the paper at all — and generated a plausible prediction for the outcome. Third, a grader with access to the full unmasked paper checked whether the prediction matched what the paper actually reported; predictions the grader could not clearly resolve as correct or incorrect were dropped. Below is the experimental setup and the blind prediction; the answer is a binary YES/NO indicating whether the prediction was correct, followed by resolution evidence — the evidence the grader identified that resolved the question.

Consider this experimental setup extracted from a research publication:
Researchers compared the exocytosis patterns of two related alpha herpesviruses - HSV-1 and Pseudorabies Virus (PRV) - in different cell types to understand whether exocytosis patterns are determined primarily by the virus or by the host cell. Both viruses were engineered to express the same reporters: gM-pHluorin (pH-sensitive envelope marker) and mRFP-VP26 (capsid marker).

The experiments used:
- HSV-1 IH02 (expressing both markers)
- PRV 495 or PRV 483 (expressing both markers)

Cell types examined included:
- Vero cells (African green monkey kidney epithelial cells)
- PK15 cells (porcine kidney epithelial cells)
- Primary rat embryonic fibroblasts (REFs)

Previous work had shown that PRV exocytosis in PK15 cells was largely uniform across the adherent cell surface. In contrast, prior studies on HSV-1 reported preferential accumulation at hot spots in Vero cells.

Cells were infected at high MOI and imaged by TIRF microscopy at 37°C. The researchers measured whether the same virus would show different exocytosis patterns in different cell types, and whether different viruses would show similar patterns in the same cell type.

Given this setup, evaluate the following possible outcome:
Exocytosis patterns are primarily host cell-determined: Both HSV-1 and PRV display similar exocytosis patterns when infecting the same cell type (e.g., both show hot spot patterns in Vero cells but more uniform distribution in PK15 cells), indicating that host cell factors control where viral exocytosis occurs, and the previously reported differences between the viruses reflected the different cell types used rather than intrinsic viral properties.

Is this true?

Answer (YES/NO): YES